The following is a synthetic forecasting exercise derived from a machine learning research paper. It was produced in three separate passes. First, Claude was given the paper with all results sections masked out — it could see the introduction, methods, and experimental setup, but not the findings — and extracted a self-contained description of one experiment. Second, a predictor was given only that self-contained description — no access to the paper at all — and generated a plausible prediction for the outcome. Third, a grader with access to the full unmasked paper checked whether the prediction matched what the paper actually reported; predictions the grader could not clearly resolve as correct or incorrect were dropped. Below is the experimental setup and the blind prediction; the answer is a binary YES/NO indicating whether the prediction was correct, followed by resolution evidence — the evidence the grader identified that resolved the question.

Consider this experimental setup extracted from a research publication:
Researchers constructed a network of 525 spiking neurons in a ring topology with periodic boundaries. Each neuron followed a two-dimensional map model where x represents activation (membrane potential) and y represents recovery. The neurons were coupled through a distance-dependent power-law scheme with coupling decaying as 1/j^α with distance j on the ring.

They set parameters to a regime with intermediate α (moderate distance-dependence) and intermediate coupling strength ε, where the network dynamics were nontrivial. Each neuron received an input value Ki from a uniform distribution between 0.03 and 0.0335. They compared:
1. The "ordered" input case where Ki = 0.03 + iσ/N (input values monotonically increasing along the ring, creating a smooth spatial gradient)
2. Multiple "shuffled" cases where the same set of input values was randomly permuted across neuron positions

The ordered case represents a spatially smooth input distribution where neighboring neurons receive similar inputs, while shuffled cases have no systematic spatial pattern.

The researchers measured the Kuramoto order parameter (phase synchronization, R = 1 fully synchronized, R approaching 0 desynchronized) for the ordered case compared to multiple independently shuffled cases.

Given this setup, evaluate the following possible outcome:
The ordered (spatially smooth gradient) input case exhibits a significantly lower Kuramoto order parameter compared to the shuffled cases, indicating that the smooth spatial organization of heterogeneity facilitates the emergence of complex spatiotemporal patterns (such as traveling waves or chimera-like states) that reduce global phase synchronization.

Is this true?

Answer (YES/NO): NO